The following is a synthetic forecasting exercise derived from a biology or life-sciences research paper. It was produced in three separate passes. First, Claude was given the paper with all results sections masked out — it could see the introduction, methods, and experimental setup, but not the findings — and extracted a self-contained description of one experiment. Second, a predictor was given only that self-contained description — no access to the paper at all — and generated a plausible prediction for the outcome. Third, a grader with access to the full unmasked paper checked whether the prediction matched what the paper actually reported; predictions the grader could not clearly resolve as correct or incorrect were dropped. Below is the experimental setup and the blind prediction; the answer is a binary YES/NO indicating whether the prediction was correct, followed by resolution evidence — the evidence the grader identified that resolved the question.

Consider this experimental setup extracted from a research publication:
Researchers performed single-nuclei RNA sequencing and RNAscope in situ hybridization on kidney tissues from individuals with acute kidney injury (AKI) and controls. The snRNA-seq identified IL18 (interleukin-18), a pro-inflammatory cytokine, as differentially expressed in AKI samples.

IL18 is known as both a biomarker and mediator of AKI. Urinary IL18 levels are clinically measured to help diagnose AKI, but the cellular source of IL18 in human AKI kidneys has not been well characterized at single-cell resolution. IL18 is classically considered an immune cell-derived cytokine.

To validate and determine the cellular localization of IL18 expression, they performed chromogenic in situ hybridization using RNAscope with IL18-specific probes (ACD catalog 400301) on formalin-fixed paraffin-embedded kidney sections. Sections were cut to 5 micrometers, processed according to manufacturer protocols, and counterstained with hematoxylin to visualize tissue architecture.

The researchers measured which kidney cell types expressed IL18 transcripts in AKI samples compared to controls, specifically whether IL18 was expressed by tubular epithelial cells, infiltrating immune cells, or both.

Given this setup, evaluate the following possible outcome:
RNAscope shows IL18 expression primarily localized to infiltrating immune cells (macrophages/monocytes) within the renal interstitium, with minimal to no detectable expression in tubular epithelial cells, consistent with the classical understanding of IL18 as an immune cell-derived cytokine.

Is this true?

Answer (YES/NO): NO